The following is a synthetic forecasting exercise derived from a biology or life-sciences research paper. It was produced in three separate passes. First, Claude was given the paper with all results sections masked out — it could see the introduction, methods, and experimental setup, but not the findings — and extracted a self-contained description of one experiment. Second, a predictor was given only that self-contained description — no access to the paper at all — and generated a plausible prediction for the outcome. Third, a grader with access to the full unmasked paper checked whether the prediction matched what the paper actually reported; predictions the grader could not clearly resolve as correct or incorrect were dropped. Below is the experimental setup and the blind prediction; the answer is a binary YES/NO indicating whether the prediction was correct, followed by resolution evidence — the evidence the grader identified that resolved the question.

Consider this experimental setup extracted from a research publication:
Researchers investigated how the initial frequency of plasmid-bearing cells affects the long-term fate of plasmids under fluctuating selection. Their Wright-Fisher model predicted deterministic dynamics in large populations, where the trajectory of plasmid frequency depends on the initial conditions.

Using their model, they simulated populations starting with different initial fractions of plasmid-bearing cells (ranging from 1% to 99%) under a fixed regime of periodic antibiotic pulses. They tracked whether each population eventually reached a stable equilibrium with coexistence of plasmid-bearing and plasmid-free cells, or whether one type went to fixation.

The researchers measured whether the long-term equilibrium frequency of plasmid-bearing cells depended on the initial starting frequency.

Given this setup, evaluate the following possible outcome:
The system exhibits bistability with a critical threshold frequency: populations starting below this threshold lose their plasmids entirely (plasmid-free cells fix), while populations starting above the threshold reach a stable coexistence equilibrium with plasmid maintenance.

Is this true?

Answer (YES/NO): NO